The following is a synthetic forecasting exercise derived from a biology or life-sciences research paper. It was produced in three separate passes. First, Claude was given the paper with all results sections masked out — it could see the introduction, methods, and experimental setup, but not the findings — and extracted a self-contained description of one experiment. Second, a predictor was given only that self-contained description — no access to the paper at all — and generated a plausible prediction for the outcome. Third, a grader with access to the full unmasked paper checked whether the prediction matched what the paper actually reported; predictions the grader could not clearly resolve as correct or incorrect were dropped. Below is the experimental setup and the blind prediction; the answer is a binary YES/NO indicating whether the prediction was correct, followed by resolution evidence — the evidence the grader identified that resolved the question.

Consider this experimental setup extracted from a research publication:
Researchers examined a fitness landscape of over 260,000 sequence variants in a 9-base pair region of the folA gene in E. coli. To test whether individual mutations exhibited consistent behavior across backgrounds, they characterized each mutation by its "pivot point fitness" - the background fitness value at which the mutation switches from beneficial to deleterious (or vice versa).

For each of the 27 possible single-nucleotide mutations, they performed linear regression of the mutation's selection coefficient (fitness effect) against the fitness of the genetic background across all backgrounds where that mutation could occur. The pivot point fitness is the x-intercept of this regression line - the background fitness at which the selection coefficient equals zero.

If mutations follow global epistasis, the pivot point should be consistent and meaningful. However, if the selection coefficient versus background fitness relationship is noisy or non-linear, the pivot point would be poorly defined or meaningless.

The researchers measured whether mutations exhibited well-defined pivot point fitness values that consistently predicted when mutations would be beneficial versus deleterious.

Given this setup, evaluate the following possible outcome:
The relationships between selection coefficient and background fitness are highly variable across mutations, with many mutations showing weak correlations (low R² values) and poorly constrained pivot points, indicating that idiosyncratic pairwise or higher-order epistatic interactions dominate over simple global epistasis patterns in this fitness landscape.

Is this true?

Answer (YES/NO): NO